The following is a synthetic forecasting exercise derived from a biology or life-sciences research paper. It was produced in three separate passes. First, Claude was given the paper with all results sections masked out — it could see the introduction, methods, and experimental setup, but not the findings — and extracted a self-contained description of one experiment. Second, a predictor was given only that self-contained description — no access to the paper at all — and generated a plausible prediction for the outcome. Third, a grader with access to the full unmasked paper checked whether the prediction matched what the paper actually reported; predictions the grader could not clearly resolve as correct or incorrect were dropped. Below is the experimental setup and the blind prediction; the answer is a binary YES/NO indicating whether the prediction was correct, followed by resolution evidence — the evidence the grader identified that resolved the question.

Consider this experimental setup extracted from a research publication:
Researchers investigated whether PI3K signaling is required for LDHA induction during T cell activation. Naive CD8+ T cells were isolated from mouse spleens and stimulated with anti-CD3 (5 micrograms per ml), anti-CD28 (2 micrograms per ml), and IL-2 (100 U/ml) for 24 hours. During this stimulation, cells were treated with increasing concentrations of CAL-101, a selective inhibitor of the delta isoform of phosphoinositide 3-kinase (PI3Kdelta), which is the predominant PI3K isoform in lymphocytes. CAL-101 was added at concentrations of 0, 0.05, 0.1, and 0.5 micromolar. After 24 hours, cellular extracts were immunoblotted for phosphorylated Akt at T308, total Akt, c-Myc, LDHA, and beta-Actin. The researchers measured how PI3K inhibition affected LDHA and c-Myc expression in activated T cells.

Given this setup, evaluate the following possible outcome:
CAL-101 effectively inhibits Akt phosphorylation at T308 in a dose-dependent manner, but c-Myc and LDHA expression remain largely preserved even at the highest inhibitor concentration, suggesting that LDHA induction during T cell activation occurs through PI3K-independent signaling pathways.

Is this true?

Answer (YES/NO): NO